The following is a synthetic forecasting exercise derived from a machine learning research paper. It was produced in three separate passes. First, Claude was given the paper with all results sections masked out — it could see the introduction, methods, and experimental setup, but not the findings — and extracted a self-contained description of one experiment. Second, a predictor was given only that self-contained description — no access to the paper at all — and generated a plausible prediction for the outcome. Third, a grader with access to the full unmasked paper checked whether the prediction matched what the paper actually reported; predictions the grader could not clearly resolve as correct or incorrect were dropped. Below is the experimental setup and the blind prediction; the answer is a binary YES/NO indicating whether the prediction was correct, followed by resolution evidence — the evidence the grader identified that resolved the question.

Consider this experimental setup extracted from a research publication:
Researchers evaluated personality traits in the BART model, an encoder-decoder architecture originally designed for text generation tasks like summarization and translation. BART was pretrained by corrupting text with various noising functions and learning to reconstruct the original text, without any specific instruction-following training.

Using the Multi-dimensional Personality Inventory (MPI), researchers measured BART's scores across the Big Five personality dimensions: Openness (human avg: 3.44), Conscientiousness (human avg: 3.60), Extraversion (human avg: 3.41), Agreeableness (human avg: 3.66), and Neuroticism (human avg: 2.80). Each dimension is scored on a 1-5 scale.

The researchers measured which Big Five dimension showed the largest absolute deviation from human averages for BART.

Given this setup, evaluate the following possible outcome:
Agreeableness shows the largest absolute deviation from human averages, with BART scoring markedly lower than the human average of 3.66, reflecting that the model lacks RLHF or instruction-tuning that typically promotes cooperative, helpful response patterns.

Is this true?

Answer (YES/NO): YES